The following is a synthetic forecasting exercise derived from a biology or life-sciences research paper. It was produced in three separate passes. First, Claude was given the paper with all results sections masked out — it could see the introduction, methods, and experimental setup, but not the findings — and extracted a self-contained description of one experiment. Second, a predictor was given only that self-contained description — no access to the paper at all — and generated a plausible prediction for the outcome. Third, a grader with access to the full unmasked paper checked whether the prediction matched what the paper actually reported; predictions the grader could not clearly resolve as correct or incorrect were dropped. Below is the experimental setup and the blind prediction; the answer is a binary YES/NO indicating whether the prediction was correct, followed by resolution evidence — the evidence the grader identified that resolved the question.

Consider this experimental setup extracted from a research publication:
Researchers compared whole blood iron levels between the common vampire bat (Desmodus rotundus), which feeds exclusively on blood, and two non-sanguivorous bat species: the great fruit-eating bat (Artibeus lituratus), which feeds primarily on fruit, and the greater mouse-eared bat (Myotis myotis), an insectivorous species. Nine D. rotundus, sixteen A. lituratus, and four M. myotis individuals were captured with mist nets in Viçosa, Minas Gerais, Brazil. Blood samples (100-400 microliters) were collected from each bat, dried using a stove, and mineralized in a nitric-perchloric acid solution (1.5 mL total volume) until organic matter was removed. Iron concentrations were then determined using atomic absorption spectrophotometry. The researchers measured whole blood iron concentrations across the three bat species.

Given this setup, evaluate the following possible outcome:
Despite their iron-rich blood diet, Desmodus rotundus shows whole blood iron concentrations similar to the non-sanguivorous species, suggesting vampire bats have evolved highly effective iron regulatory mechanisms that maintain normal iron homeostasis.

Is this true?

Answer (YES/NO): NO